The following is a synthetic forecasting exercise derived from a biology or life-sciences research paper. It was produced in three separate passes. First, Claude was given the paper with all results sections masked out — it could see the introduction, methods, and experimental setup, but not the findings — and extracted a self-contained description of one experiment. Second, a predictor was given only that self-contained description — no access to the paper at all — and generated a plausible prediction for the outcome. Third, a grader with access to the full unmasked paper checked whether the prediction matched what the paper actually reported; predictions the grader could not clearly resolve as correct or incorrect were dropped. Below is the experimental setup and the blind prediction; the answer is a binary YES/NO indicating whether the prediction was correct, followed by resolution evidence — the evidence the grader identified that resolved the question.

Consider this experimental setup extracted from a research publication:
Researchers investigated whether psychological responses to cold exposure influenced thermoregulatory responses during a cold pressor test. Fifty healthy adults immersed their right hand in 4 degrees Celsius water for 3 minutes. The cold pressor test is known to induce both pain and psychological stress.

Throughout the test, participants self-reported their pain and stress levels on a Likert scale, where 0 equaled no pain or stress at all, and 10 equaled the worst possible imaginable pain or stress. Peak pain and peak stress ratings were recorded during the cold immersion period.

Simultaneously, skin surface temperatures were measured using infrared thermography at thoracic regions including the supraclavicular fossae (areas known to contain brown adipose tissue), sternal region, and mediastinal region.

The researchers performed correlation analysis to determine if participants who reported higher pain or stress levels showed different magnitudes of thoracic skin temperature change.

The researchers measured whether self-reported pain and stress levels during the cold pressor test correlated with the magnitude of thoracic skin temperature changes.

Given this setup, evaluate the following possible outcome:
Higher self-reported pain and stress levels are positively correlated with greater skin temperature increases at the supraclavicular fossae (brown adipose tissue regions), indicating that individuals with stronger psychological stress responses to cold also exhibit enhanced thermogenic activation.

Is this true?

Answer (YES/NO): NO